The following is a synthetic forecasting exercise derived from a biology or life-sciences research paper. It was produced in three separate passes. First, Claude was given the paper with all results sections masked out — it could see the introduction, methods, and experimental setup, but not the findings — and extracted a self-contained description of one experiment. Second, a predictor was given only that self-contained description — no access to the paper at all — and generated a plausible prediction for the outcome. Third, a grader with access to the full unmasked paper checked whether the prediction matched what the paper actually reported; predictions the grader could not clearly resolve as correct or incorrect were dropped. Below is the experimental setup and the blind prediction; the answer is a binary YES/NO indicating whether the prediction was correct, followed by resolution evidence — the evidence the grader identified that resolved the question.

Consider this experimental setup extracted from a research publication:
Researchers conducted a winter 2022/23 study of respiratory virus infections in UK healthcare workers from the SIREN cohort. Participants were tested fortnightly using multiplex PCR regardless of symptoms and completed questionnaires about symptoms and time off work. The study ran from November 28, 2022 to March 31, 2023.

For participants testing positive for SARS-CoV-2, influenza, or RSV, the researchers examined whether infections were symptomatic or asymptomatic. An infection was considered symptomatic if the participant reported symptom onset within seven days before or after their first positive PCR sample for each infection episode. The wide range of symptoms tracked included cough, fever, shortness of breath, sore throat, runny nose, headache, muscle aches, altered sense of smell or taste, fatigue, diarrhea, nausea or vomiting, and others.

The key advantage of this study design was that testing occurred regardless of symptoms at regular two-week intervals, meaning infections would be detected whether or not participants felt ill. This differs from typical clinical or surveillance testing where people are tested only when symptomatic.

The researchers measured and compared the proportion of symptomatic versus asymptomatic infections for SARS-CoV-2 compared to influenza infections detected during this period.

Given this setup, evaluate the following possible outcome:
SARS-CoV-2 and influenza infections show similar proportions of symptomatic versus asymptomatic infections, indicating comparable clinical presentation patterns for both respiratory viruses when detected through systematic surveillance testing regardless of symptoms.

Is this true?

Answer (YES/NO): YES